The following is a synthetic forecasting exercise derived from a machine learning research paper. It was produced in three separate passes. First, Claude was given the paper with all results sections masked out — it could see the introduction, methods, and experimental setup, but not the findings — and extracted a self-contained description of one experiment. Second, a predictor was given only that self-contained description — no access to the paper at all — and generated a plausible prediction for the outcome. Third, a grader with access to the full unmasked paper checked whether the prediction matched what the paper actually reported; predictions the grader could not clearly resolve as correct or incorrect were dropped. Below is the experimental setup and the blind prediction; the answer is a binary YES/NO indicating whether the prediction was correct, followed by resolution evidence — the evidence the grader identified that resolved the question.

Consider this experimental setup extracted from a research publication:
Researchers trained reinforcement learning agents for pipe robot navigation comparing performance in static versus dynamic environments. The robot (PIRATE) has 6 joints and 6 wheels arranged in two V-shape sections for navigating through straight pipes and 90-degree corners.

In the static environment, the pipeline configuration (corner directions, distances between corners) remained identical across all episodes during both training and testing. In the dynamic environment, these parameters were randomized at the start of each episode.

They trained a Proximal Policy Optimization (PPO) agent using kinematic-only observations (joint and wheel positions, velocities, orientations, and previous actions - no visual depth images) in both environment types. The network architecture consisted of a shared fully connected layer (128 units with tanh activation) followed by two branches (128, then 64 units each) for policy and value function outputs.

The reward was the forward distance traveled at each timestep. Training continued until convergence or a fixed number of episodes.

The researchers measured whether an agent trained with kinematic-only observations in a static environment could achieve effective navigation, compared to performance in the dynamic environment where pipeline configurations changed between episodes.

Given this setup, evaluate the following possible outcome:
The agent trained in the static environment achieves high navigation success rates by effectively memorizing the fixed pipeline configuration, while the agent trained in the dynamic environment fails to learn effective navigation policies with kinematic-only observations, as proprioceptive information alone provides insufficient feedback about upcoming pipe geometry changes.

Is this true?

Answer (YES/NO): NO